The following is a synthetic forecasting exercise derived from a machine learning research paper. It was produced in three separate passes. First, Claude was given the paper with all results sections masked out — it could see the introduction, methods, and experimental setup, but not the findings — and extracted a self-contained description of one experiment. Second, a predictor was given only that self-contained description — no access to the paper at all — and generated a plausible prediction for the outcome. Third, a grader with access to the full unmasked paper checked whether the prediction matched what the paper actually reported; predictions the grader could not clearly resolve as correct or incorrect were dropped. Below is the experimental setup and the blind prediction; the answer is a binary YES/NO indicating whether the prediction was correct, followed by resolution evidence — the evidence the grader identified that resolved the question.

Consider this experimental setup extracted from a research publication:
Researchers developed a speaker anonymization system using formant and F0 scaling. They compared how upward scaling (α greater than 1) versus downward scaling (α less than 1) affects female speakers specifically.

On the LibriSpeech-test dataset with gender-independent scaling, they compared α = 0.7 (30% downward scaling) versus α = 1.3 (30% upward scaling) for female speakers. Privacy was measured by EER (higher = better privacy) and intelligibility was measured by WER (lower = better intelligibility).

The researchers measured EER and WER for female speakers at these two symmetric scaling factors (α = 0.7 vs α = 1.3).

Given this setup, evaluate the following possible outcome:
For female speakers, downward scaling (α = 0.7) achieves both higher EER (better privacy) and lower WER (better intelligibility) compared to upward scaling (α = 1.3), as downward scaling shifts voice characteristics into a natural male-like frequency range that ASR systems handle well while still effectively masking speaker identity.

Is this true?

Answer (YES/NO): YES